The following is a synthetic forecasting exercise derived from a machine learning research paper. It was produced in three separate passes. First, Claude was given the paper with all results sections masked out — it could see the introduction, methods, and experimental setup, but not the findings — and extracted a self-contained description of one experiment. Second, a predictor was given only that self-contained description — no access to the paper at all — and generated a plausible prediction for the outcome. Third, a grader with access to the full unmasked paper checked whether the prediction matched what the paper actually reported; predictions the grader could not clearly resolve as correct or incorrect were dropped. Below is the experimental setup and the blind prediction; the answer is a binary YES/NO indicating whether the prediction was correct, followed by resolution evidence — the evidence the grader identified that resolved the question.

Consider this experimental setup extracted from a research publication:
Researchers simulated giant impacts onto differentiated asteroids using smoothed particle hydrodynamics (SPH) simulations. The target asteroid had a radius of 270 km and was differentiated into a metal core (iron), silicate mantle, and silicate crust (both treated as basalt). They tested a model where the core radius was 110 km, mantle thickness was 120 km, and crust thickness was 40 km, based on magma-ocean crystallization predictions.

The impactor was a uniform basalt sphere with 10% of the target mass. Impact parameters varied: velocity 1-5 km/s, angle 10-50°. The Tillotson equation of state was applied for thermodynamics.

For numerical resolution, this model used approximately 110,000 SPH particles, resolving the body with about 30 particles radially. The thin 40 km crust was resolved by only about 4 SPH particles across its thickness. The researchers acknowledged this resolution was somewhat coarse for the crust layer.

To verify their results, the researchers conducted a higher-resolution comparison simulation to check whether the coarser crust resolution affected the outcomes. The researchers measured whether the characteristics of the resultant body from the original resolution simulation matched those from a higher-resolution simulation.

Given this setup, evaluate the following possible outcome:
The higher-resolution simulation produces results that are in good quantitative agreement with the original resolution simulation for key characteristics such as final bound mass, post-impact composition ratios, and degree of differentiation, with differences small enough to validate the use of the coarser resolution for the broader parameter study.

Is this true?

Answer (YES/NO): YES